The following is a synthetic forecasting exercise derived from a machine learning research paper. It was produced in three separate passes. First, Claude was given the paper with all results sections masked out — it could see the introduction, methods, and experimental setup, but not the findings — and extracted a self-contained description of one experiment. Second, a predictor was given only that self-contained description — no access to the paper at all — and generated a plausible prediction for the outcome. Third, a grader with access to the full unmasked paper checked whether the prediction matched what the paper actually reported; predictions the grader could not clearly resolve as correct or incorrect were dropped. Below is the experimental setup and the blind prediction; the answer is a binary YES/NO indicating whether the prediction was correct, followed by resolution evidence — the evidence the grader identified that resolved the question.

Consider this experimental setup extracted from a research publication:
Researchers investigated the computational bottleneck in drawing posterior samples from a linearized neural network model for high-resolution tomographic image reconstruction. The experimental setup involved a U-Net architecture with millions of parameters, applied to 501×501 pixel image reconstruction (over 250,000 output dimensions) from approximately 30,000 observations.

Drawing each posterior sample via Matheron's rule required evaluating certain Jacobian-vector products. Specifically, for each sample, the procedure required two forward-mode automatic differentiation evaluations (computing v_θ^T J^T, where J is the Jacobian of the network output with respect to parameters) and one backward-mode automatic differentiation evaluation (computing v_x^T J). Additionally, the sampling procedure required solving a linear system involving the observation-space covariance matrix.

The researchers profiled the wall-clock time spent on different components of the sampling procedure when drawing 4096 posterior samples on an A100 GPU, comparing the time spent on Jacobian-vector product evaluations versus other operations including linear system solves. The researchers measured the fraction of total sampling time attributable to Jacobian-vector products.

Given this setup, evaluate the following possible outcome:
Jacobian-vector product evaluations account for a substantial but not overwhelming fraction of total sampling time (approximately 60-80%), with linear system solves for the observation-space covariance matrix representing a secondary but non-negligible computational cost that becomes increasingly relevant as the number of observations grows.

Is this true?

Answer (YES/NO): NO